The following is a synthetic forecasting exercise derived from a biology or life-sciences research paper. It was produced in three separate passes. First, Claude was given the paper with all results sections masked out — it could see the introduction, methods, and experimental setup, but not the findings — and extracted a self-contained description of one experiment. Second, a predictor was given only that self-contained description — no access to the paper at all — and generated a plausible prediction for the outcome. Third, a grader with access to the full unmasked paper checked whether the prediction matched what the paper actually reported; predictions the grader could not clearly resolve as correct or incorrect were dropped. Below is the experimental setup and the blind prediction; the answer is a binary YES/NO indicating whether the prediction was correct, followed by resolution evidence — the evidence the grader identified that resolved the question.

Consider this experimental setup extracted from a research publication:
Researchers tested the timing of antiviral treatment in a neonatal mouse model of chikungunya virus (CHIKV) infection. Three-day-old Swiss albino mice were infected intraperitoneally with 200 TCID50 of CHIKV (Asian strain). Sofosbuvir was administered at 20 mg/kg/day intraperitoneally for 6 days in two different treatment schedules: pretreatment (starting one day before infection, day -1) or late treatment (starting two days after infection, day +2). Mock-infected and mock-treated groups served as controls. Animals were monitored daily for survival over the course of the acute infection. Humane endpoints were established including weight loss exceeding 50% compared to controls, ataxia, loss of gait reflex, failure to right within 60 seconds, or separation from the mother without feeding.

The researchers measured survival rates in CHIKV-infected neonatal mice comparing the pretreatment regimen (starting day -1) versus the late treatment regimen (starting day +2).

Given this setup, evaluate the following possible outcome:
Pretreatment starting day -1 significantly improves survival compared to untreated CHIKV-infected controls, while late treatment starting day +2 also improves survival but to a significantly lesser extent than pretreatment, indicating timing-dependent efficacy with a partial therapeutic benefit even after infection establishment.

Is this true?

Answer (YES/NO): NO